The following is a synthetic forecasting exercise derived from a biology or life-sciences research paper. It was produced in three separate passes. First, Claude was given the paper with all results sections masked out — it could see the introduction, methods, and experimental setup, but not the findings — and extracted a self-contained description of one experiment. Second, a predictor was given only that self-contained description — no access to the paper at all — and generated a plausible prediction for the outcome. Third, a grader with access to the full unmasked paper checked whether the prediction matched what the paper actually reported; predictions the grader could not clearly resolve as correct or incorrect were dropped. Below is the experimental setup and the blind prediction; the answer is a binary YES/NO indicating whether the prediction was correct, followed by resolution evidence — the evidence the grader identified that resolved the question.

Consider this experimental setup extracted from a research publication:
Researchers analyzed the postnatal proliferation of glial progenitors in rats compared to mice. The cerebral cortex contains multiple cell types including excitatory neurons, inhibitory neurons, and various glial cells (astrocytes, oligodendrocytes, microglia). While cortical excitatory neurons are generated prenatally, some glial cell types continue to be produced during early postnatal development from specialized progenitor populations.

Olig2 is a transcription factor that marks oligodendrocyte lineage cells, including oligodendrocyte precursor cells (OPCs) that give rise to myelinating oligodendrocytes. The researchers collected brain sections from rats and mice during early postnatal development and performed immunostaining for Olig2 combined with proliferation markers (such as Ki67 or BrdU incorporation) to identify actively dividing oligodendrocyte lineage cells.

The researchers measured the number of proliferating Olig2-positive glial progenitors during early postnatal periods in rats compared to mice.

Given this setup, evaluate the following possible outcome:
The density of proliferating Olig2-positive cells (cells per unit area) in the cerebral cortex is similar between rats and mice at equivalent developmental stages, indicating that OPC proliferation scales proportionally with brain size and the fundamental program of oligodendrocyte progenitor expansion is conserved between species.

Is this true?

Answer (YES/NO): NO